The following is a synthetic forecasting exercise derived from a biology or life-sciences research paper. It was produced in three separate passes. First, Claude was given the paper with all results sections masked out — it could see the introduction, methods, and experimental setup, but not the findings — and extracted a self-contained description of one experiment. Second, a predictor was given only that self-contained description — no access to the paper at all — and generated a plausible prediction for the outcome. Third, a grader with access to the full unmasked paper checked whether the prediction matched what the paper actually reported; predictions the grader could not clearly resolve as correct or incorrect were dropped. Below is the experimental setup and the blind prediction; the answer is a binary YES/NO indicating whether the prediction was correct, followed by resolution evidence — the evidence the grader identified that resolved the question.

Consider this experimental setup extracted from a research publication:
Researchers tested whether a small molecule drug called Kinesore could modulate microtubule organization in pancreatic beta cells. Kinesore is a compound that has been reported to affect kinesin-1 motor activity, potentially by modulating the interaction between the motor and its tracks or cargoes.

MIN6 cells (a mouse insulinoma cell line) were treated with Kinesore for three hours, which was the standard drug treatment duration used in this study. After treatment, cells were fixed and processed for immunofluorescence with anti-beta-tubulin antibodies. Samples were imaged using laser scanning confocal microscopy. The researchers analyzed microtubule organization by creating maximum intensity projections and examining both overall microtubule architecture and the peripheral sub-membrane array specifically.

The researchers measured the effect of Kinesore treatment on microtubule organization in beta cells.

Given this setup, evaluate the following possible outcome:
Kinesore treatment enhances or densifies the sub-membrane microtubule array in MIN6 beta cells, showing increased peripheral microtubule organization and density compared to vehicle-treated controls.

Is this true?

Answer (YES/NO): NO